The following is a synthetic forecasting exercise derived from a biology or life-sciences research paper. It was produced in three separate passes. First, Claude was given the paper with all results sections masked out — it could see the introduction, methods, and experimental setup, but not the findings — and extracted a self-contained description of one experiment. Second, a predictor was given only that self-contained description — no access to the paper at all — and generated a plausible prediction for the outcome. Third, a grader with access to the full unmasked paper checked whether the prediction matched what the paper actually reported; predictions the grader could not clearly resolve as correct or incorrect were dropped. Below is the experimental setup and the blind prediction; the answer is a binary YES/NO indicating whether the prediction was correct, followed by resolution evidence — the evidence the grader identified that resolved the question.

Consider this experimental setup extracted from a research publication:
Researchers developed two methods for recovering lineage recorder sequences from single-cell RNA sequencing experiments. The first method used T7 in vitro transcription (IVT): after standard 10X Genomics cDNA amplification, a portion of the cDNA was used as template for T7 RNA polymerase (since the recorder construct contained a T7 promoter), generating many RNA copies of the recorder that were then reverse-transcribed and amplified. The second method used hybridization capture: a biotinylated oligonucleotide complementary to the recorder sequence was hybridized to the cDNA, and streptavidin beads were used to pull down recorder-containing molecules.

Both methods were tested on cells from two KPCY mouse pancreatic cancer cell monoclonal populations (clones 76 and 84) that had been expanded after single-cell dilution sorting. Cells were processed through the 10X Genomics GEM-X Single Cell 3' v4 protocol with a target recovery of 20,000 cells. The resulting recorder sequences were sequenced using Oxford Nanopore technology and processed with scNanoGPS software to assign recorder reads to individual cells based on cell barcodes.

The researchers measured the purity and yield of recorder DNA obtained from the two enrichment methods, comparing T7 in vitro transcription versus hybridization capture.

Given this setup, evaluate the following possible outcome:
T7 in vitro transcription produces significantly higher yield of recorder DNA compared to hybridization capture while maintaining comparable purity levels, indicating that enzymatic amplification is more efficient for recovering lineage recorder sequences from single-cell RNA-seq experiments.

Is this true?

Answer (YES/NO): NO